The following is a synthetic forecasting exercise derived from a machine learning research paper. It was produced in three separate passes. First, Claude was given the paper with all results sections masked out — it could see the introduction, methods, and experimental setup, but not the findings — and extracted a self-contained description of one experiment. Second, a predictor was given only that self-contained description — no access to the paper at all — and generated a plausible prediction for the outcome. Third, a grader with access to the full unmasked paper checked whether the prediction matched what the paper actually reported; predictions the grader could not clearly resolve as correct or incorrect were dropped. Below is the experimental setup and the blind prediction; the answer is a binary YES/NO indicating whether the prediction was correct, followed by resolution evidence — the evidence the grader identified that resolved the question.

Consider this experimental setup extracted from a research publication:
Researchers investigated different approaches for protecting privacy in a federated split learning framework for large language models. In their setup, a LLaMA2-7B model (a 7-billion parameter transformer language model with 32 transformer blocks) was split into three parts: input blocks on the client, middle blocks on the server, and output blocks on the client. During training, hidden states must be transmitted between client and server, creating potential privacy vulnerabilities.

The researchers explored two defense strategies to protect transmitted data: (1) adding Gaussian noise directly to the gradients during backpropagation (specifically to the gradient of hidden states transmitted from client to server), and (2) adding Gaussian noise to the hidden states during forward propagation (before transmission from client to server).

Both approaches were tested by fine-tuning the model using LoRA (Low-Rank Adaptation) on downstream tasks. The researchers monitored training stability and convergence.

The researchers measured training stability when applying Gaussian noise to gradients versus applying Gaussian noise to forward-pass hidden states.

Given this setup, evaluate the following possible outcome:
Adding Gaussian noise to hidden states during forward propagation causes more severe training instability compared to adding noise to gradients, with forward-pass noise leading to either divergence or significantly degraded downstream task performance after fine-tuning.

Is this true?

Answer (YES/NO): NO